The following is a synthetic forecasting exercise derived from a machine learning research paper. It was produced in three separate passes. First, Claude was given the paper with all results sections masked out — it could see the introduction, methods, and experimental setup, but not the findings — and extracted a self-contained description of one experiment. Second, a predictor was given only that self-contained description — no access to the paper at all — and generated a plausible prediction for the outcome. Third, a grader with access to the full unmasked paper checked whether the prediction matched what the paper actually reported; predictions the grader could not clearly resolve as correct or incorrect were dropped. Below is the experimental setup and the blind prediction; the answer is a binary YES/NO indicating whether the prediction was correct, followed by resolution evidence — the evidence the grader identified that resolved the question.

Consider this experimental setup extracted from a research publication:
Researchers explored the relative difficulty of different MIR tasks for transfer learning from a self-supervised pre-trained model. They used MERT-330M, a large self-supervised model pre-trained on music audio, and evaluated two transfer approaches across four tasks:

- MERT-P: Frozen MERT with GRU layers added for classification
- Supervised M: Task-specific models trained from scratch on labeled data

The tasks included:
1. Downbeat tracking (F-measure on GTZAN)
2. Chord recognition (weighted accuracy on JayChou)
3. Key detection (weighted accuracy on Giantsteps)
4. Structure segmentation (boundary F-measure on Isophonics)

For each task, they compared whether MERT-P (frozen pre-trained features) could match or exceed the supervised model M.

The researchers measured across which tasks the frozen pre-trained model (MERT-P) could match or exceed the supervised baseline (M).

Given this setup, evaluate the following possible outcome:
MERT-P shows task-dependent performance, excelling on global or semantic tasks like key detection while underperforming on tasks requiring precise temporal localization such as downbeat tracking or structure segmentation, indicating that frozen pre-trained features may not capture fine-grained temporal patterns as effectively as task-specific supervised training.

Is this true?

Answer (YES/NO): NO